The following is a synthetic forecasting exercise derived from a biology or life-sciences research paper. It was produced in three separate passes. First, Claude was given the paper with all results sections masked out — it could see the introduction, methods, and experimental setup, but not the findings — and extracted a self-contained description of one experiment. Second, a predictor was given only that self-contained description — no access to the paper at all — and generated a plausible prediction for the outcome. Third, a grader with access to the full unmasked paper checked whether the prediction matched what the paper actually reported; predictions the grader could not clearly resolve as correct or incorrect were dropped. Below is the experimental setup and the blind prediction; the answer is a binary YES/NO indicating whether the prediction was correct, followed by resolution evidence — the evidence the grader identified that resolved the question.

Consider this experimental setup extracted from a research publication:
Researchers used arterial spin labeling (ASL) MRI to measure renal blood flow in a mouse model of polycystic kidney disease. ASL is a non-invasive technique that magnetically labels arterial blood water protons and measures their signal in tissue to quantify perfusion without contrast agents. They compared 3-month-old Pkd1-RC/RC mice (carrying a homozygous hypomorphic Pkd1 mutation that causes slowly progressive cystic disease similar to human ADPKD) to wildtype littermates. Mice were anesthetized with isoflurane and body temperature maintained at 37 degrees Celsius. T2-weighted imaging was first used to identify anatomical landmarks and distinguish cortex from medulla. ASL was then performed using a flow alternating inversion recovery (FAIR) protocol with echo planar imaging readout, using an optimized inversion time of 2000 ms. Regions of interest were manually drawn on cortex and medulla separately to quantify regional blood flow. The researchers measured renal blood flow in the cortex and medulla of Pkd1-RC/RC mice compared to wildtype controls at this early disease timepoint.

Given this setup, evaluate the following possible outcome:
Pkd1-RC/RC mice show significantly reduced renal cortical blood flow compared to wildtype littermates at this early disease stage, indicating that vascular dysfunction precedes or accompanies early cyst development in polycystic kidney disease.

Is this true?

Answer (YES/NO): YES